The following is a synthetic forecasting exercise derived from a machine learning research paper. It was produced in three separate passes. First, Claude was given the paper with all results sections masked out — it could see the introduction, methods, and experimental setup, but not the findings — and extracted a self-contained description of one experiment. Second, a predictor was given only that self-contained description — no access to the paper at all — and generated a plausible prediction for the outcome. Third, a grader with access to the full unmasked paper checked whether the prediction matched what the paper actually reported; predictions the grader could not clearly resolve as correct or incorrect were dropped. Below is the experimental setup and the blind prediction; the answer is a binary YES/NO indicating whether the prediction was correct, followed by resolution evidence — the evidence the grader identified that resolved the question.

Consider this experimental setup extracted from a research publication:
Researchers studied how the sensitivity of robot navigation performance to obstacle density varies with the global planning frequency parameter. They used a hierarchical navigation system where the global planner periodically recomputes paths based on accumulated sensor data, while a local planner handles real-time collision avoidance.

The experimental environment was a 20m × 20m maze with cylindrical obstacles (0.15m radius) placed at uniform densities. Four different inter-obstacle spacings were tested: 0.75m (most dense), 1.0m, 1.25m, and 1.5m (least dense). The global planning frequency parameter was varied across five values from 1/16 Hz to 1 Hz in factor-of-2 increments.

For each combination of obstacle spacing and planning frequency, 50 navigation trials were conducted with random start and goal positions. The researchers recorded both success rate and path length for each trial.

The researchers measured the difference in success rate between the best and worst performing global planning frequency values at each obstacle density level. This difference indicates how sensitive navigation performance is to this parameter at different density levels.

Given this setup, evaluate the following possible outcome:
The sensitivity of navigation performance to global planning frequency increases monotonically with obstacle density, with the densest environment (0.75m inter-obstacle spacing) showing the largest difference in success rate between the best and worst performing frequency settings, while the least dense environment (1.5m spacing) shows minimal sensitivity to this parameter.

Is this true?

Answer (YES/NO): NO